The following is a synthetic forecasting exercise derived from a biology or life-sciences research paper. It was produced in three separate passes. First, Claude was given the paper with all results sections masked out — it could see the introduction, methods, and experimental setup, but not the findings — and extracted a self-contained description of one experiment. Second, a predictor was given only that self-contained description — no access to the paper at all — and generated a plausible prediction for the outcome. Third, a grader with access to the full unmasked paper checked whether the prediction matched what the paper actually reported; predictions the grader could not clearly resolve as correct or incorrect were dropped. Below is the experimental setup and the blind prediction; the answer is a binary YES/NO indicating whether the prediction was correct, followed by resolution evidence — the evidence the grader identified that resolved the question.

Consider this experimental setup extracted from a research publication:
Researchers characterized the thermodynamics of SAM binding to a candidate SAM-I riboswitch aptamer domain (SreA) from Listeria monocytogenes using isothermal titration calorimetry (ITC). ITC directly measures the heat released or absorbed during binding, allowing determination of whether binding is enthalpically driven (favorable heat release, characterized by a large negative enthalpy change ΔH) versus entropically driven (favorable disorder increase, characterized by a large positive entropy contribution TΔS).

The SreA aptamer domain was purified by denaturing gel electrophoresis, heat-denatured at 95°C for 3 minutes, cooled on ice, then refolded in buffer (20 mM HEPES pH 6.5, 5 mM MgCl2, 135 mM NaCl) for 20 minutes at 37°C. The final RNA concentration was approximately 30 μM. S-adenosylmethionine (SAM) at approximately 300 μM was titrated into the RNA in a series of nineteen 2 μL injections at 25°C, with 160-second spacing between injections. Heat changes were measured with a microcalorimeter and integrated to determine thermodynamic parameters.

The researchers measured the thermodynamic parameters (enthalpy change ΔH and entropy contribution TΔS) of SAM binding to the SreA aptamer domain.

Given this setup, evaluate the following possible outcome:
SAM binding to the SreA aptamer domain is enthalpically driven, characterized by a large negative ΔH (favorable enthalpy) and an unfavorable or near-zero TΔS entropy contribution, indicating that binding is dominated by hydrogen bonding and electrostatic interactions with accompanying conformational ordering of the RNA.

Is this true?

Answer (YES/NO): YES